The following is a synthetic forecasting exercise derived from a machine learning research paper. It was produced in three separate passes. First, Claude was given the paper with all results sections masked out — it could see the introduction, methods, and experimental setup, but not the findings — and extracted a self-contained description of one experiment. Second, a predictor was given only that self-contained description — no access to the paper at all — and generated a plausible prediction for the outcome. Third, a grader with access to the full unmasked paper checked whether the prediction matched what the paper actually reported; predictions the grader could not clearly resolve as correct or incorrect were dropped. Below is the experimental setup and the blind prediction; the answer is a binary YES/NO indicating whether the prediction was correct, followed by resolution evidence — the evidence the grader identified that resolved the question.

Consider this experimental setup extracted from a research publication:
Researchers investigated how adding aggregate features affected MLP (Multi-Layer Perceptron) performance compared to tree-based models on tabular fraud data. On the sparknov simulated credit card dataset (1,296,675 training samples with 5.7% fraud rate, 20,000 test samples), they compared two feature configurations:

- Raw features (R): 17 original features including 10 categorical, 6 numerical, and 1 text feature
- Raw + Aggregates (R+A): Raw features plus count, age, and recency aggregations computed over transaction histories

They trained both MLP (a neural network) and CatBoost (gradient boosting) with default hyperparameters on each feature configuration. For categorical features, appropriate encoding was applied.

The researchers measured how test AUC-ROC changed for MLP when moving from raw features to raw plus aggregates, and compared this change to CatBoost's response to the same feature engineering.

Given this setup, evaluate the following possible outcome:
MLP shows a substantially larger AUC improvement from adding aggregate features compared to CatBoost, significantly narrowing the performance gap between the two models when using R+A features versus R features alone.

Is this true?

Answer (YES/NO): NO